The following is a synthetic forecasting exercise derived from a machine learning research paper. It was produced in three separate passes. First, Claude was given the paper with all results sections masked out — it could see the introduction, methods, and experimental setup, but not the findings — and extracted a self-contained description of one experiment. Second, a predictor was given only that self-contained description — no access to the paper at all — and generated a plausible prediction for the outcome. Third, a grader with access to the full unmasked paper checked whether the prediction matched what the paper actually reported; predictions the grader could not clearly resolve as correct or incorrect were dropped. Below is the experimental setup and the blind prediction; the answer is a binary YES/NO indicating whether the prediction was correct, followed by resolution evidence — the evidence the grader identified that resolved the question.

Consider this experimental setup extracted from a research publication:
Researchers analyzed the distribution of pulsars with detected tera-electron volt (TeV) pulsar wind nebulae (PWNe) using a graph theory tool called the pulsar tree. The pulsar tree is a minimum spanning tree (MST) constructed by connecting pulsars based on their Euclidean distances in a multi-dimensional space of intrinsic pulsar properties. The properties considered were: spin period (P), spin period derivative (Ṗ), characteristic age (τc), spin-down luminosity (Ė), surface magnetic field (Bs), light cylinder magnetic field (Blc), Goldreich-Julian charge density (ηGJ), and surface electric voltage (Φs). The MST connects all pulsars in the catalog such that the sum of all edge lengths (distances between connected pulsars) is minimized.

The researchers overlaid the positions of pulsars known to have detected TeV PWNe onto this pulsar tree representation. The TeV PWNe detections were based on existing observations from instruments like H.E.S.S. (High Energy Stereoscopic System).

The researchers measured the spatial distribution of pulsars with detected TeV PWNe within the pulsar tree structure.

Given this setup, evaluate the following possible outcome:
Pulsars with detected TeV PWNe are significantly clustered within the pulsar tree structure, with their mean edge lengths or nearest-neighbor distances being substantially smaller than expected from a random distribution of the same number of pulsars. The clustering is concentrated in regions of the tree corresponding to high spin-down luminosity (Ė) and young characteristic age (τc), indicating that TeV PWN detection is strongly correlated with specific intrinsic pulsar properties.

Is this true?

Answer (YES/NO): YES